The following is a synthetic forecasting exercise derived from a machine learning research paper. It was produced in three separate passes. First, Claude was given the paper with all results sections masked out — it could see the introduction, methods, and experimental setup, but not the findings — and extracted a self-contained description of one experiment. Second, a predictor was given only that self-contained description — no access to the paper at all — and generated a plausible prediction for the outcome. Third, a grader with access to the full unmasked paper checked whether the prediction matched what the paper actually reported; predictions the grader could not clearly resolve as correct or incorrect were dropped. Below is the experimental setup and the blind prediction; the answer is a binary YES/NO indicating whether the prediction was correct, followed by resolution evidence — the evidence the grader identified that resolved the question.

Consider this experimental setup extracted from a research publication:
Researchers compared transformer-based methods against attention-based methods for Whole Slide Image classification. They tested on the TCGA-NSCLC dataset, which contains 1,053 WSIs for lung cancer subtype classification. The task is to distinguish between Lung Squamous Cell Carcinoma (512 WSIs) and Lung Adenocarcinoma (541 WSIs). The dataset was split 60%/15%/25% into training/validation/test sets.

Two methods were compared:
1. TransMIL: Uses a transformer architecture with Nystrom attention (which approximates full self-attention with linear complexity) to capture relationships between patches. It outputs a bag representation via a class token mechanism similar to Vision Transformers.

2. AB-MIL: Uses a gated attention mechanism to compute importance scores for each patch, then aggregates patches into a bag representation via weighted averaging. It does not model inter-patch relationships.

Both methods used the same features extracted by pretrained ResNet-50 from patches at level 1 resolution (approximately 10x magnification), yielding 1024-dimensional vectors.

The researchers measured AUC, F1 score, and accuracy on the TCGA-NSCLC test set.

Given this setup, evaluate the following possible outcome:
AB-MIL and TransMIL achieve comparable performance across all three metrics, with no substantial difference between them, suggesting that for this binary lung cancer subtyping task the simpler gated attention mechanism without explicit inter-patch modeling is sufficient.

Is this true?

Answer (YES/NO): YES